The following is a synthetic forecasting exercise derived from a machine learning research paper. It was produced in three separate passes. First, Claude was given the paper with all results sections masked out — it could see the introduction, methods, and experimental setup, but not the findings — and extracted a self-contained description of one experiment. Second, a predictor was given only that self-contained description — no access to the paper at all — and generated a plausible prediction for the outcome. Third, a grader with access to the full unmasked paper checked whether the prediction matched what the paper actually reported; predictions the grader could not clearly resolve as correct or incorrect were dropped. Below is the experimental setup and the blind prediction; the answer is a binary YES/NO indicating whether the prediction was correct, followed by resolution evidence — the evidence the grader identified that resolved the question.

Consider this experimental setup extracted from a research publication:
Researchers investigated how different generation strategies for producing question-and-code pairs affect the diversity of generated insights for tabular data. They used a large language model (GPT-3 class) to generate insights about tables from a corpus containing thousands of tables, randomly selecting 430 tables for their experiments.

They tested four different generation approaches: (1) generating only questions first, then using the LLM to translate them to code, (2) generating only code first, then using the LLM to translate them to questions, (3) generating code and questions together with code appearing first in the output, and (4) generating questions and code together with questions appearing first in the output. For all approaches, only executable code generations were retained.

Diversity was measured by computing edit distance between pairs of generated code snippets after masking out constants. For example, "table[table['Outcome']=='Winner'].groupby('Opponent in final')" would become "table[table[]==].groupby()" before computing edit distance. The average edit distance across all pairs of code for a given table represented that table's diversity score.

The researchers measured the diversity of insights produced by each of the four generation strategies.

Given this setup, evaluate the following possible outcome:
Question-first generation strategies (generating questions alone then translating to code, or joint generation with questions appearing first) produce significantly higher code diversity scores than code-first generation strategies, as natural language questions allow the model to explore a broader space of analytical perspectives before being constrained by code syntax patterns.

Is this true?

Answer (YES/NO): NO